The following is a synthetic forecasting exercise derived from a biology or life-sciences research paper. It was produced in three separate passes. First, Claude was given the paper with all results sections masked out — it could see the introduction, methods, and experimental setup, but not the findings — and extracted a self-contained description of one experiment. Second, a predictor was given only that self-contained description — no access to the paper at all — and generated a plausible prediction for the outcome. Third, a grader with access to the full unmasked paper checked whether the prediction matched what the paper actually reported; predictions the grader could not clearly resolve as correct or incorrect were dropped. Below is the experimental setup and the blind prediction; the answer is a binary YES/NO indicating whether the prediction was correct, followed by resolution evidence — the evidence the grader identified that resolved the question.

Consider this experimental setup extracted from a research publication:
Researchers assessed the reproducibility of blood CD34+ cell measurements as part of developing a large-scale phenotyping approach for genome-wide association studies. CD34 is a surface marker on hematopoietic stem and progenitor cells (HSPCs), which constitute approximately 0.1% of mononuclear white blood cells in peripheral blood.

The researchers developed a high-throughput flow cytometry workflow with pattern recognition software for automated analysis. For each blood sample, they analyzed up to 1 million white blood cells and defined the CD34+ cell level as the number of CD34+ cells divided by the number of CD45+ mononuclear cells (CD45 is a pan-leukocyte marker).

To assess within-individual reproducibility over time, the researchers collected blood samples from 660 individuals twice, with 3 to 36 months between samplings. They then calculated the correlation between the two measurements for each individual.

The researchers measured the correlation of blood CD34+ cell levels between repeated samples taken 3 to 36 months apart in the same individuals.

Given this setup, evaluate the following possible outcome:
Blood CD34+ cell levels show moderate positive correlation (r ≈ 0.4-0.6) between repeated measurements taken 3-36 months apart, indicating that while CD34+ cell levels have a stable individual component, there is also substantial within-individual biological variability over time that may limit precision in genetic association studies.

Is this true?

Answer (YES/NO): NO